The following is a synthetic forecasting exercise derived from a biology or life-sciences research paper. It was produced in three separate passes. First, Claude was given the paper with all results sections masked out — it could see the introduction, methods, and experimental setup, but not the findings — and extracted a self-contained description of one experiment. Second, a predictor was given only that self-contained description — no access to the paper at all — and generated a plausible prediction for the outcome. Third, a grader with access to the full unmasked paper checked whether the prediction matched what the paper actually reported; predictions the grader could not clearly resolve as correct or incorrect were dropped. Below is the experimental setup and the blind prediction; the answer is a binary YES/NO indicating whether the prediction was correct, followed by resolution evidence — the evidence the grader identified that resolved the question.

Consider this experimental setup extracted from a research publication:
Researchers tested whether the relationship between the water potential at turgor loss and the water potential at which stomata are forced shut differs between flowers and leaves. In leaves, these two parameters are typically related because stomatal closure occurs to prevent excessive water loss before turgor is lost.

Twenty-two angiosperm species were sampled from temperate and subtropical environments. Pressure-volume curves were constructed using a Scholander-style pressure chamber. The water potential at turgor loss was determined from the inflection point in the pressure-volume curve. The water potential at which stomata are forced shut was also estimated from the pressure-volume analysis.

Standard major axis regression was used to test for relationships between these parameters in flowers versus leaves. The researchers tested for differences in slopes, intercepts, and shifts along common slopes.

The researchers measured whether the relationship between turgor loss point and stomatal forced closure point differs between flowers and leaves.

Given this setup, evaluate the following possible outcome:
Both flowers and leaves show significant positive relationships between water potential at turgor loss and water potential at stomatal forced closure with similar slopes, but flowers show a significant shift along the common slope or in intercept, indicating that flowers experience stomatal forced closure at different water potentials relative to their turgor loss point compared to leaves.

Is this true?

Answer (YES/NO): NO